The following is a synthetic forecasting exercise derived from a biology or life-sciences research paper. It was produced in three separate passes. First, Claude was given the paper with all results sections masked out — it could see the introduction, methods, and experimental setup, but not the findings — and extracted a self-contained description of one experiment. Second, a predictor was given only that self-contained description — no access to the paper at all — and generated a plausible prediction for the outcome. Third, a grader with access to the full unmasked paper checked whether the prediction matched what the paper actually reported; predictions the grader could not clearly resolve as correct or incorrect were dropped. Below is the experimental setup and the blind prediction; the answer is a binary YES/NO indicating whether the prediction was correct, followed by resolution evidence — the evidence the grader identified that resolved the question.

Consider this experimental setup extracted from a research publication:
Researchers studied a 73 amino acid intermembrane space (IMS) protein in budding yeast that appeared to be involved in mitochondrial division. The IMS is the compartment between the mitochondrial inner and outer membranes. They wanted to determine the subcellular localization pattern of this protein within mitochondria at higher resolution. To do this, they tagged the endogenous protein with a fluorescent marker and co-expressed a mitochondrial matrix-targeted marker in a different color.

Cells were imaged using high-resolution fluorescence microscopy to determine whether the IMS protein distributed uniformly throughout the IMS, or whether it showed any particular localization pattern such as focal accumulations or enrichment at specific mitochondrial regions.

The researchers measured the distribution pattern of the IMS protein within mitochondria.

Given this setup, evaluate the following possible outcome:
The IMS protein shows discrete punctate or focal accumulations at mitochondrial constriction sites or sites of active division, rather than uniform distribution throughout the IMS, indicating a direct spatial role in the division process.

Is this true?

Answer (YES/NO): YES